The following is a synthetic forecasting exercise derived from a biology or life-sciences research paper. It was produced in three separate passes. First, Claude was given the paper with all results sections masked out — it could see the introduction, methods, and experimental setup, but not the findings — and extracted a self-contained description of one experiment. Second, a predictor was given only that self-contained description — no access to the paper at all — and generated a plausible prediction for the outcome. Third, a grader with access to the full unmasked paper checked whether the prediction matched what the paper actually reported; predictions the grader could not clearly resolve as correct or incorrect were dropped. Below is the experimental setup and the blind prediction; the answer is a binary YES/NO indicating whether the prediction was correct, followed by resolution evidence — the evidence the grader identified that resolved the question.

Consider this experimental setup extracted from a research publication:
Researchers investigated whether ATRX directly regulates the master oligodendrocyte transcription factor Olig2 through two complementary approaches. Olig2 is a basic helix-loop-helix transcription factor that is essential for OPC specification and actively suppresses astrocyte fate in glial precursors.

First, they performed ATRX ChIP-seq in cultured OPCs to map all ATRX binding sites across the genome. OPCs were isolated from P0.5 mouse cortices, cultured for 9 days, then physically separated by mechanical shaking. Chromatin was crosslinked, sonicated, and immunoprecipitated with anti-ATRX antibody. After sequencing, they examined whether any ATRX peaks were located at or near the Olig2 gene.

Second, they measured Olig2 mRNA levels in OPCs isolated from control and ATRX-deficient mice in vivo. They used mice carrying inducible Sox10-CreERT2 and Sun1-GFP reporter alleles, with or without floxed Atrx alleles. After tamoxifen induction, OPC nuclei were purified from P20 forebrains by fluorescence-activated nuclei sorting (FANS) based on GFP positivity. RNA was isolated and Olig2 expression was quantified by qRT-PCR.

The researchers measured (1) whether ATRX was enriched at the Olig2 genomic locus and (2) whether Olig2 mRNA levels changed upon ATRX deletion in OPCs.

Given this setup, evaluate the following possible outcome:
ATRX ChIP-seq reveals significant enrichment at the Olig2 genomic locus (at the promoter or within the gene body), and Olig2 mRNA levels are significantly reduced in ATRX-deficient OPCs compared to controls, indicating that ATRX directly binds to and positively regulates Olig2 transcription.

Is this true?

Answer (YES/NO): YES